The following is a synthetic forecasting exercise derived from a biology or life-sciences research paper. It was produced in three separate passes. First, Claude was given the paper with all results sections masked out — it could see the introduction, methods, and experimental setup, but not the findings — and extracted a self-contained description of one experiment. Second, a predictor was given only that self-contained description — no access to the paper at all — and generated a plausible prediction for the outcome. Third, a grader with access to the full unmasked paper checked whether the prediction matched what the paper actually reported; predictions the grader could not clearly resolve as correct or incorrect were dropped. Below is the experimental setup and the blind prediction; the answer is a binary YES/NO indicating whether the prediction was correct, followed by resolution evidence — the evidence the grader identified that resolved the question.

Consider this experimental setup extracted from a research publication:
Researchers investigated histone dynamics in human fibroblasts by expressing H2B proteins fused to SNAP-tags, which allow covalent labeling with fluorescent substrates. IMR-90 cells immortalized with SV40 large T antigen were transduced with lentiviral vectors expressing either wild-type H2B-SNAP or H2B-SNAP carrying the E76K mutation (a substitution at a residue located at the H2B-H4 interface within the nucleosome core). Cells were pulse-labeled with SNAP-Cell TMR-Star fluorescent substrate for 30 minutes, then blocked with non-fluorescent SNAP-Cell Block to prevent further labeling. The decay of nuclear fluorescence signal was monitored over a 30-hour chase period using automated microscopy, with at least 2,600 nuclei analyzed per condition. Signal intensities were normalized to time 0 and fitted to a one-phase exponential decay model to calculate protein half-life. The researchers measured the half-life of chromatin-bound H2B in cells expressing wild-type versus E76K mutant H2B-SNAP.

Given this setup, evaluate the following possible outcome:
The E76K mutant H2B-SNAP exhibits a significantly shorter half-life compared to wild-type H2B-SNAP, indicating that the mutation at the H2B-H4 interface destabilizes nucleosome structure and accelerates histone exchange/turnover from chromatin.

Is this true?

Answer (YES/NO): YES